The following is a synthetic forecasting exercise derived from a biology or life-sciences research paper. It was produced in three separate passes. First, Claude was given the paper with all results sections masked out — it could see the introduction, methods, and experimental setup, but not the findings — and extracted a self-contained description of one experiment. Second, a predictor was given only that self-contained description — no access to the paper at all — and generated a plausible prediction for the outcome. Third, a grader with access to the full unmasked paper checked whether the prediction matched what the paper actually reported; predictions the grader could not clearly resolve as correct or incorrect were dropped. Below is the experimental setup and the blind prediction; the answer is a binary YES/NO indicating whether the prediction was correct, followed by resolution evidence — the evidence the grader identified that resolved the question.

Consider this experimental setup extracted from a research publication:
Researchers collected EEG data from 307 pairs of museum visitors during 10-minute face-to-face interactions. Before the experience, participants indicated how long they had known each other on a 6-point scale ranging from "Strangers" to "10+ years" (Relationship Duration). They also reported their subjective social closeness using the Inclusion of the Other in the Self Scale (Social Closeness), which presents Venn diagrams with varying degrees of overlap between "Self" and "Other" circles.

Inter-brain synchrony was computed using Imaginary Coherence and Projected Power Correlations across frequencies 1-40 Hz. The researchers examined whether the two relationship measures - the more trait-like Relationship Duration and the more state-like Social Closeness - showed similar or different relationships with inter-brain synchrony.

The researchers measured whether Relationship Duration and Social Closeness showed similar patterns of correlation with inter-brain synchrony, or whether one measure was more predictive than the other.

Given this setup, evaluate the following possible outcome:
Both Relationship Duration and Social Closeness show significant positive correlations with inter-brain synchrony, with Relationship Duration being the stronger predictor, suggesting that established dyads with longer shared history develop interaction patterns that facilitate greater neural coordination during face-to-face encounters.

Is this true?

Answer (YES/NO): NO